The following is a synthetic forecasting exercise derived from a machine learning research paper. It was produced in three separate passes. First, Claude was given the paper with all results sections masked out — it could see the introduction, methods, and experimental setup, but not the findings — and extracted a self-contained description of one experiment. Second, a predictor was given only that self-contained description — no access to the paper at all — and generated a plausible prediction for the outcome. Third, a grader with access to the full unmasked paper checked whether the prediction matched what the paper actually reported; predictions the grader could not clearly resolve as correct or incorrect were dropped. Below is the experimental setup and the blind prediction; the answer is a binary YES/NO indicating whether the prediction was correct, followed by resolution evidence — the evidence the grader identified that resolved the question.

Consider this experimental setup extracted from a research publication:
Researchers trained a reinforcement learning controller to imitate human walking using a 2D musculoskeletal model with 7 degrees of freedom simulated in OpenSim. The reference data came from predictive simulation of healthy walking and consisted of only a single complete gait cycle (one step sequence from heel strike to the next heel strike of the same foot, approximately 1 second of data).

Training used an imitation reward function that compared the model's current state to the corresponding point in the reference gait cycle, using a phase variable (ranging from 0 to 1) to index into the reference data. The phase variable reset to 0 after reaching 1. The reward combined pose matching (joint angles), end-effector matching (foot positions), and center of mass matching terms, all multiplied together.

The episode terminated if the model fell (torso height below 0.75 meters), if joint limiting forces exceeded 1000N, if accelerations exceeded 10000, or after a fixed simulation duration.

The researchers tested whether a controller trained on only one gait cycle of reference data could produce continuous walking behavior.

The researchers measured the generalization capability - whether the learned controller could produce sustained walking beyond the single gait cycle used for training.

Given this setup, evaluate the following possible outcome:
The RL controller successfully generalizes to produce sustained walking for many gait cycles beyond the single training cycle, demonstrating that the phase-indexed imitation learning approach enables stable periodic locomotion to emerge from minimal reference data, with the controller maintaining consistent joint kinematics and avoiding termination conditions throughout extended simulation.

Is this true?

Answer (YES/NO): YES